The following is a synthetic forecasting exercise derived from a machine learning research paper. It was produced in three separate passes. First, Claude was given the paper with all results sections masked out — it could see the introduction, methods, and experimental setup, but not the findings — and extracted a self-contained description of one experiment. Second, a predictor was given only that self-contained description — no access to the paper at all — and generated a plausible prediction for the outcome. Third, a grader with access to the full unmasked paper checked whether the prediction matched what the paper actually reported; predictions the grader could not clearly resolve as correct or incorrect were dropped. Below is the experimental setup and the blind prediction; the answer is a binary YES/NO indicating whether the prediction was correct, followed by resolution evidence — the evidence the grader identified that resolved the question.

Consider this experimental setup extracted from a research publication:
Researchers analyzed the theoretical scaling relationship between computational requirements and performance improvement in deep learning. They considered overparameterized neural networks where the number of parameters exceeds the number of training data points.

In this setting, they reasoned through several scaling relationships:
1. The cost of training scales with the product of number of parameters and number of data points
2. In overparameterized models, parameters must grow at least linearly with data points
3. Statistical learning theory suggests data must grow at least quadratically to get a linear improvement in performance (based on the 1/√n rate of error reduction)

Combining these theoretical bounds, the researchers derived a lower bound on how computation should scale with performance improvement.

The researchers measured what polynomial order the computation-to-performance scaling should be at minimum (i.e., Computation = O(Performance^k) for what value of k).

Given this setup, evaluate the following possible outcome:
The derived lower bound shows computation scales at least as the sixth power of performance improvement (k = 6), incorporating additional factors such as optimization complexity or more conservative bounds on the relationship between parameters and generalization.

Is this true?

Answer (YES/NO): NO